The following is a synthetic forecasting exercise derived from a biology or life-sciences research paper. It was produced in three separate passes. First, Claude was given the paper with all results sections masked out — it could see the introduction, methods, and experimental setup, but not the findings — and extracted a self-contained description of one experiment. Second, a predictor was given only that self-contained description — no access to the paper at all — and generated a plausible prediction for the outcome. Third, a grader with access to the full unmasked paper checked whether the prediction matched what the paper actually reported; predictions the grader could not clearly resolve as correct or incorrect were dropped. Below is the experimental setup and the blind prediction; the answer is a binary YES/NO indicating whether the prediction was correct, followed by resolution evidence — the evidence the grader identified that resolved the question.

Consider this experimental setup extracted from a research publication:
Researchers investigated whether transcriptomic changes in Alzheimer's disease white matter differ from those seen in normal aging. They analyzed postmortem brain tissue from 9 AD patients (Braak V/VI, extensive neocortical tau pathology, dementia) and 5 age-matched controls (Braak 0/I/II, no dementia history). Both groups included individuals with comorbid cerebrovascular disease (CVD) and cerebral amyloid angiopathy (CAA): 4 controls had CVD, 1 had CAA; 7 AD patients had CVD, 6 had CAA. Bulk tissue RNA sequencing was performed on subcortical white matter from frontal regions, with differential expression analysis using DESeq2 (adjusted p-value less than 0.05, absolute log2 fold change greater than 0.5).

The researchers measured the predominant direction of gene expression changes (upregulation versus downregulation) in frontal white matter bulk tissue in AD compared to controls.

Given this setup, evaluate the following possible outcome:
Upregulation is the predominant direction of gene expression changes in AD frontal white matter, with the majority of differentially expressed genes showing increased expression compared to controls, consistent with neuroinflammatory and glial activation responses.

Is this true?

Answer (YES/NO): NO